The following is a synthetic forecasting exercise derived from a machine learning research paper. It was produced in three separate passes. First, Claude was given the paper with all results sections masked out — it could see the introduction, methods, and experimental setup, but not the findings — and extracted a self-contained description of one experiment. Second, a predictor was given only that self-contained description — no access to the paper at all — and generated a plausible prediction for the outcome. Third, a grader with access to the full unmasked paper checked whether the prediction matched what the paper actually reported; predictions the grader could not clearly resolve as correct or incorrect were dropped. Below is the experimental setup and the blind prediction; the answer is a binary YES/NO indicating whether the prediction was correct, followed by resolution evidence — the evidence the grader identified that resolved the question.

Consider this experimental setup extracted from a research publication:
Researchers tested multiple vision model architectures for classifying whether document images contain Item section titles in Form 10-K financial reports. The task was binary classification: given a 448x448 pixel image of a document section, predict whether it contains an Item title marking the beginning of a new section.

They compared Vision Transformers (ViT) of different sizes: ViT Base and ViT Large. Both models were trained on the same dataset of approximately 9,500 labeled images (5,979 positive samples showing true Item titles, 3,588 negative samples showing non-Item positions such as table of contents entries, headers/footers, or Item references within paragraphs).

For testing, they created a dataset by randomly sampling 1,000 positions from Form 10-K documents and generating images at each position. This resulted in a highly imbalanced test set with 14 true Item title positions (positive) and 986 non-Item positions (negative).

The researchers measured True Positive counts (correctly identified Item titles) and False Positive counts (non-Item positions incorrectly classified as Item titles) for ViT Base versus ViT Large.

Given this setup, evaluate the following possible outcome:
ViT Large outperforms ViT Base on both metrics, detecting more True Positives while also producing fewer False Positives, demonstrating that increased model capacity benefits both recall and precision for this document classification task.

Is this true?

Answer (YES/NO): NO